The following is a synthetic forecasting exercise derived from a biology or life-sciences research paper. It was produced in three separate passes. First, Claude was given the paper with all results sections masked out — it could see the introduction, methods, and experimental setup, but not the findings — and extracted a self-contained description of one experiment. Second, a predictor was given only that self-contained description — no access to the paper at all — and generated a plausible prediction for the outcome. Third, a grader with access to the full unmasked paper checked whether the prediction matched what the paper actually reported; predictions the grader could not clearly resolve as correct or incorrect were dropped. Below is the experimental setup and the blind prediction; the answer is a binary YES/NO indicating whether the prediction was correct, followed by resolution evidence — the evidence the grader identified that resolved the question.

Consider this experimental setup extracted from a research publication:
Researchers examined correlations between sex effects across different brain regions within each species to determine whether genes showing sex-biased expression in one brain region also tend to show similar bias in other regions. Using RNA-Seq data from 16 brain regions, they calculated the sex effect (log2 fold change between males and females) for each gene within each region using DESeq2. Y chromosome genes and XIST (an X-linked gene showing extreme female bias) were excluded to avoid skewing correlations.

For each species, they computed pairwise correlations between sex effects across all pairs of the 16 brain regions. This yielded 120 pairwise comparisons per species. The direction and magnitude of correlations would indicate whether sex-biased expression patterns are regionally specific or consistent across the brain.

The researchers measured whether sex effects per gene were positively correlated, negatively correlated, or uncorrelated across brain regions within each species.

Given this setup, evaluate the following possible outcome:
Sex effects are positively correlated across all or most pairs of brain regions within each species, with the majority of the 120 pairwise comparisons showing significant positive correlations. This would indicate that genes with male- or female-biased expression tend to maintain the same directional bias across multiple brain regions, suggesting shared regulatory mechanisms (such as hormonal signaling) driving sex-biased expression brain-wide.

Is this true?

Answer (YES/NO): YES